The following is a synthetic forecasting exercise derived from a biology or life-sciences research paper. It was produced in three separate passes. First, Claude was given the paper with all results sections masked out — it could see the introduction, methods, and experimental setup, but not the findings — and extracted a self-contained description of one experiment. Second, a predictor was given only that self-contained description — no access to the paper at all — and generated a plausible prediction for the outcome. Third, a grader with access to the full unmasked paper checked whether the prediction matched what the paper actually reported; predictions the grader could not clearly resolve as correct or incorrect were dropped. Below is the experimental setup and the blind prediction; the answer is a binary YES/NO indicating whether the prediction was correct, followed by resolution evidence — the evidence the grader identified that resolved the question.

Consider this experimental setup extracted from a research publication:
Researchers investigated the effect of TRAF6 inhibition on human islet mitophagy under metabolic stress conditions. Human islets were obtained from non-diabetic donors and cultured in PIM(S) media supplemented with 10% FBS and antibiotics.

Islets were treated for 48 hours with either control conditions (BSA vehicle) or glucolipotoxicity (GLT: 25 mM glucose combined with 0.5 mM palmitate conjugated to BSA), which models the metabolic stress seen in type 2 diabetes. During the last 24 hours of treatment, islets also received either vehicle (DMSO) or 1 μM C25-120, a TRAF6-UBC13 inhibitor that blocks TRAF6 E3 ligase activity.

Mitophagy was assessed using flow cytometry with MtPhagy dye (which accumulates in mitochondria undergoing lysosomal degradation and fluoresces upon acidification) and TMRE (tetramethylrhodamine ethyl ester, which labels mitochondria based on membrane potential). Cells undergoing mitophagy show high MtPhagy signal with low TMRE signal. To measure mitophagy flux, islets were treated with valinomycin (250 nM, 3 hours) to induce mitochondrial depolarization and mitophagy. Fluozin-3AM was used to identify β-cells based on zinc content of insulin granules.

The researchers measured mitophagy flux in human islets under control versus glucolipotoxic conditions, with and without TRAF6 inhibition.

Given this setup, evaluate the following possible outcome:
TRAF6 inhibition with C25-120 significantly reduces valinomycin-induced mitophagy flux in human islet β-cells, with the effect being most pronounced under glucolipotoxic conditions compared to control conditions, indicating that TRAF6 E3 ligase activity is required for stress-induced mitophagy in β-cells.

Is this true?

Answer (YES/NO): YES